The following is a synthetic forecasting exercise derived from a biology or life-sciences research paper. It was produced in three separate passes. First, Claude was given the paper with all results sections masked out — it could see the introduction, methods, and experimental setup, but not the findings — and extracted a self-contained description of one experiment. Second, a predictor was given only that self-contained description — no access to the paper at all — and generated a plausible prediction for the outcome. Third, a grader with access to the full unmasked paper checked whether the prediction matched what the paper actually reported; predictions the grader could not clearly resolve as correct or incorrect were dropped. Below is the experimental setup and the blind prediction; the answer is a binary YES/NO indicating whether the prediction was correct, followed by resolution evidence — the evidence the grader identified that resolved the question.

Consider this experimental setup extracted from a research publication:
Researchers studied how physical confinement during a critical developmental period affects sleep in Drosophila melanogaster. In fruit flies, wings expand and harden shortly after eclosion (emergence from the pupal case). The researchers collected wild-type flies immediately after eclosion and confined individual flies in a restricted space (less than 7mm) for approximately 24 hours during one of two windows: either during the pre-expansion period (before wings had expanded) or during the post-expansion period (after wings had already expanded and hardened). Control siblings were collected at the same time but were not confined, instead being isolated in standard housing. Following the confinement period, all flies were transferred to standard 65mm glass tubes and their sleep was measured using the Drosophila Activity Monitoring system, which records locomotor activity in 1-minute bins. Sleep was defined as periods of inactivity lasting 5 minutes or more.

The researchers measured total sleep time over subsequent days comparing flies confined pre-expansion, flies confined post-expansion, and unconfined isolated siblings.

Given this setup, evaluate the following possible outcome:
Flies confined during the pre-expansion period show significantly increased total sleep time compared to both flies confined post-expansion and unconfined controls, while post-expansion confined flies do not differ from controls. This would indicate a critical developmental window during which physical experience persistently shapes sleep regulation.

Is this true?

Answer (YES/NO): YES